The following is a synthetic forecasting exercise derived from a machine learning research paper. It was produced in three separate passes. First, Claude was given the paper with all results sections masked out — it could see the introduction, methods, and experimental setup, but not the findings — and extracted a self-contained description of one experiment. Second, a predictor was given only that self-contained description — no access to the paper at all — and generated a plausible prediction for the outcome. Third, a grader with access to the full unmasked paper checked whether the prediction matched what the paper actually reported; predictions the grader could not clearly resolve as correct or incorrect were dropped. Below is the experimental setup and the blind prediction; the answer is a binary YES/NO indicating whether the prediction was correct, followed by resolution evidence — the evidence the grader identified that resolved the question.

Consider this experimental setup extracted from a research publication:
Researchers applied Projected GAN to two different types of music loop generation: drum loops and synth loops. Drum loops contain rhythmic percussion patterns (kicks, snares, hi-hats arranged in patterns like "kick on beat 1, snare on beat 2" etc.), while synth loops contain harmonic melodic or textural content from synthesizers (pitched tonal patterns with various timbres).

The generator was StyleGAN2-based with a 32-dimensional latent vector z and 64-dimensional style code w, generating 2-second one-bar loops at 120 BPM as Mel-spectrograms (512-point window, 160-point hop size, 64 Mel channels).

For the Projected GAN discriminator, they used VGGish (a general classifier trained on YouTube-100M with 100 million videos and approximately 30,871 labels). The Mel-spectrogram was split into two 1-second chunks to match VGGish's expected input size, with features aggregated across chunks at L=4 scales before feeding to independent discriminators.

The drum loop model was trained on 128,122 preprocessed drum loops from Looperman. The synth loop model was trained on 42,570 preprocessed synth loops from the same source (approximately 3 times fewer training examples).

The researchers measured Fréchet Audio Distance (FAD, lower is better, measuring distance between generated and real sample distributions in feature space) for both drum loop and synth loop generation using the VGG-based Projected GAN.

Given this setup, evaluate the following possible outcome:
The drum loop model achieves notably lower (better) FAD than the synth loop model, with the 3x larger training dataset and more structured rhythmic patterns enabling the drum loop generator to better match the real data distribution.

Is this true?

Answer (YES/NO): NO